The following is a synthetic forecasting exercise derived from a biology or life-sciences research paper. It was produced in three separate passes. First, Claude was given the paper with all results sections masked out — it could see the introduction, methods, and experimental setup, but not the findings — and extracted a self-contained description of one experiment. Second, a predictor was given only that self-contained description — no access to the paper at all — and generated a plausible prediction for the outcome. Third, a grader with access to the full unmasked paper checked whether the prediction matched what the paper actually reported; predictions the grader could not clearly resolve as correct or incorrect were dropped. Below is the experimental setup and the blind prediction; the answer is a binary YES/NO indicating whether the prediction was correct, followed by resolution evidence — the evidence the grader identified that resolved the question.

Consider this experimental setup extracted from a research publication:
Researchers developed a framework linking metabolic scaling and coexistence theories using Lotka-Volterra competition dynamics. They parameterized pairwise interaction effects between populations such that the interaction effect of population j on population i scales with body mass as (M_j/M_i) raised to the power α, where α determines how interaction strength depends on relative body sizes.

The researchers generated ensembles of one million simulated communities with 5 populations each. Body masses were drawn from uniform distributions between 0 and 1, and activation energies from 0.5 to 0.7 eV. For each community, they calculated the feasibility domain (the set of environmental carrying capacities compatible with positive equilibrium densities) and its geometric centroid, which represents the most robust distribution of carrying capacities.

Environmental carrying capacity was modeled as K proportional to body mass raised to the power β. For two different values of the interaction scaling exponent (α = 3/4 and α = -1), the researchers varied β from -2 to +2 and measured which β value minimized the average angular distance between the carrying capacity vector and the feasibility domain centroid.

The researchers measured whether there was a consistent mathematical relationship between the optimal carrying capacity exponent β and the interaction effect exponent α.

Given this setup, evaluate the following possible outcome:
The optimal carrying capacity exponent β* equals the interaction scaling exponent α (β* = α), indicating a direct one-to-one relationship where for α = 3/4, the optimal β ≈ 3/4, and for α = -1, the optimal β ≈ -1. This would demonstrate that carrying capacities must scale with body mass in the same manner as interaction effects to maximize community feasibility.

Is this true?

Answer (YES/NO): NO